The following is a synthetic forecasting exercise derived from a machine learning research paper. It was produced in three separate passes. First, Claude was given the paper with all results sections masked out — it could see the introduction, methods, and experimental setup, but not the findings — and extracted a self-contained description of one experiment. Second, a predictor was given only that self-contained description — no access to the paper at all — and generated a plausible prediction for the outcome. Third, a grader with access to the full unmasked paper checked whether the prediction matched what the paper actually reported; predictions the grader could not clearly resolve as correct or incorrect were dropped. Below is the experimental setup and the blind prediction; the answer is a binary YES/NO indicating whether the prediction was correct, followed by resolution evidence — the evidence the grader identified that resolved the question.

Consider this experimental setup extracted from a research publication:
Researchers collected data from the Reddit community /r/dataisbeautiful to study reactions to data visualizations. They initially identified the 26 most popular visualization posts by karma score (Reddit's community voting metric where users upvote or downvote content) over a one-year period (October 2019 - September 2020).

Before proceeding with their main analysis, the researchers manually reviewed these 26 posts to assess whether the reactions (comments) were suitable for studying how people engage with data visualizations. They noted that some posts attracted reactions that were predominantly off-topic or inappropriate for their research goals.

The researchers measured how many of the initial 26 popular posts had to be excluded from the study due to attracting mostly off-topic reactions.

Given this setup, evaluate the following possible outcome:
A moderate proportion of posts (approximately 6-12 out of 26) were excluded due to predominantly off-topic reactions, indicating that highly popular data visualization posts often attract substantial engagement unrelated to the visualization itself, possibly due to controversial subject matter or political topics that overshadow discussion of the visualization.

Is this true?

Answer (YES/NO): YES